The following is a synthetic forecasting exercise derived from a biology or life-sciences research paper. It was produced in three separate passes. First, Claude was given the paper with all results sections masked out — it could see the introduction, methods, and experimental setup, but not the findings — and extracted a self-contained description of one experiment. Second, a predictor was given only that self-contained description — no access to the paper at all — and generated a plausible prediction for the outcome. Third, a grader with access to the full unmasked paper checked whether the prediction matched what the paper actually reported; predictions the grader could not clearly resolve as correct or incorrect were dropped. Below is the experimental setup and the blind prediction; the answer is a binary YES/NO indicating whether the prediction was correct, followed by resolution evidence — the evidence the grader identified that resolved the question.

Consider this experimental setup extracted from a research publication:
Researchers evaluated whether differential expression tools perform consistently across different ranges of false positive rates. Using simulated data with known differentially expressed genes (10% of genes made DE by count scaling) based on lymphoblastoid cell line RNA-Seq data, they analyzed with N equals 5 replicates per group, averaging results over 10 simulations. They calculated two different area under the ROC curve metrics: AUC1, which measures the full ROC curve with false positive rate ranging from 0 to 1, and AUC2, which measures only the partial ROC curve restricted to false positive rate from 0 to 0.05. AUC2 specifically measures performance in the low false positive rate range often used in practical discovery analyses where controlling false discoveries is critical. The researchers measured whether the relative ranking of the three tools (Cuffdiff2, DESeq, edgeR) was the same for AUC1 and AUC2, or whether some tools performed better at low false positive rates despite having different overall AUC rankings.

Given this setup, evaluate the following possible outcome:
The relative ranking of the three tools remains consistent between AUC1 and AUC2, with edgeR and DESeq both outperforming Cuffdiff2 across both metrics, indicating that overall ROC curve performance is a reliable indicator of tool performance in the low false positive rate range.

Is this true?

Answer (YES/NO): YES